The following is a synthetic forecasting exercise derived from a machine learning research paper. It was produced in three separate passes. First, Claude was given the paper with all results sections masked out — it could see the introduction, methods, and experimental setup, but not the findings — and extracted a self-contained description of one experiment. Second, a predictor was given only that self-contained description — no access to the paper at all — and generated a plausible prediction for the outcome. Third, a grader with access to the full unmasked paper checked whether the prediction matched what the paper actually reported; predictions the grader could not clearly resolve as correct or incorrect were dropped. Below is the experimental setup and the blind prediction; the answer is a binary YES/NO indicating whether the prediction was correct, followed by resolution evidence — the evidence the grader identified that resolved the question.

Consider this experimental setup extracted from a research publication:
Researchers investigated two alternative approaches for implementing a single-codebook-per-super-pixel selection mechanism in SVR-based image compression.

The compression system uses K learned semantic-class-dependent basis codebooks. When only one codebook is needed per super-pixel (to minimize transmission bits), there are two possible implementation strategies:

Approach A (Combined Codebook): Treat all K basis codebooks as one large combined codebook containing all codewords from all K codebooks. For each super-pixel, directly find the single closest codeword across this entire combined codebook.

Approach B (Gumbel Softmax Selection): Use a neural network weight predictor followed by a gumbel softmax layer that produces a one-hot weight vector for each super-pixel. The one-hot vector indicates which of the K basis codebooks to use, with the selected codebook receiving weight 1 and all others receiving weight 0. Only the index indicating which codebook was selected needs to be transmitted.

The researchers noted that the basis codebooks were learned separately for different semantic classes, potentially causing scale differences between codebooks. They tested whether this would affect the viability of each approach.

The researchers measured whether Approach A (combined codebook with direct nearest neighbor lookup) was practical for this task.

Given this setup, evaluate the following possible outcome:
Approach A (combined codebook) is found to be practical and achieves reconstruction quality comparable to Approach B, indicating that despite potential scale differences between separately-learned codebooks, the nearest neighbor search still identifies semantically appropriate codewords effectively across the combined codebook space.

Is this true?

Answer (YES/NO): NO